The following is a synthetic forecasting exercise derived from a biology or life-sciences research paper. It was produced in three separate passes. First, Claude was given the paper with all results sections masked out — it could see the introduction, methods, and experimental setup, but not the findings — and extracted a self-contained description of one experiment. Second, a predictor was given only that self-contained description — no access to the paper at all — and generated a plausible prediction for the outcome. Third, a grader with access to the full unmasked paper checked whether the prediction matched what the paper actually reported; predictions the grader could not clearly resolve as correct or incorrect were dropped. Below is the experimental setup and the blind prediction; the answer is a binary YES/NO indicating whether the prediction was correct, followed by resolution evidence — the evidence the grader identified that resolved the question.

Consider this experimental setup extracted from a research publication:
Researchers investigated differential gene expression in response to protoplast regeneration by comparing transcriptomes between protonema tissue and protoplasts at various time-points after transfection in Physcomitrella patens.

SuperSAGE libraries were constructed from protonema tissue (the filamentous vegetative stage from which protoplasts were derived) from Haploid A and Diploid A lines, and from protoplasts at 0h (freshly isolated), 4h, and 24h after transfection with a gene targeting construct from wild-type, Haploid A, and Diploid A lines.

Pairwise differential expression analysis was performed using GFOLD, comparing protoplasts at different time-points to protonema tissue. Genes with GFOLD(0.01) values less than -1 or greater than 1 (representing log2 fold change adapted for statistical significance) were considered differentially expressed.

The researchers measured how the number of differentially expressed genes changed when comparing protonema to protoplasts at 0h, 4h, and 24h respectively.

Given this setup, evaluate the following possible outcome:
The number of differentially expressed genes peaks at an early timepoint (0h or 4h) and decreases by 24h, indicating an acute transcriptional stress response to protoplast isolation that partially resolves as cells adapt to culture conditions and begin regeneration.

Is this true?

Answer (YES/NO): NO